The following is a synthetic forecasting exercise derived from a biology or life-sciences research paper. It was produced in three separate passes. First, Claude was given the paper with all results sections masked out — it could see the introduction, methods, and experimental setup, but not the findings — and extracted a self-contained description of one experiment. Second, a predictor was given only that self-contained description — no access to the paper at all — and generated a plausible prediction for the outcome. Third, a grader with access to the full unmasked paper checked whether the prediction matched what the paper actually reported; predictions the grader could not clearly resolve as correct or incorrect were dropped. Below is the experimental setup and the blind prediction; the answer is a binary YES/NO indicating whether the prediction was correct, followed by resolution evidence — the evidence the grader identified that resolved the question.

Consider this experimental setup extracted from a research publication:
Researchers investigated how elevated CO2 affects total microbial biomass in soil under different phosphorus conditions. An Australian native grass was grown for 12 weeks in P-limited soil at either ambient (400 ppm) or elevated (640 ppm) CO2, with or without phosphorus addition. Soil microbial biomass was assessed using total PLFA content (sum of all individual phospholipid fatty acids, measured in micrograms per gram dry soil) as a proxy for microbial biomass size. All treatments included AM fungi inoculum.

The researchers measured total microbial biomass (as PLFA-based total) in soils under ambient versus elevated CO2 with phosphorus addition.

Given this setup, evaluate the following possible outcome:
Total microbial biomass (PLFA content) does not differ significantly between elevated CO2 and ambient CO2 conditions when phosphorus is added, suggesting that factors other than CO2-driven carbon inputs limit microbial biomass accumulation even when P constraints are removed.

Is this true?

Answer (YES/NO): YES